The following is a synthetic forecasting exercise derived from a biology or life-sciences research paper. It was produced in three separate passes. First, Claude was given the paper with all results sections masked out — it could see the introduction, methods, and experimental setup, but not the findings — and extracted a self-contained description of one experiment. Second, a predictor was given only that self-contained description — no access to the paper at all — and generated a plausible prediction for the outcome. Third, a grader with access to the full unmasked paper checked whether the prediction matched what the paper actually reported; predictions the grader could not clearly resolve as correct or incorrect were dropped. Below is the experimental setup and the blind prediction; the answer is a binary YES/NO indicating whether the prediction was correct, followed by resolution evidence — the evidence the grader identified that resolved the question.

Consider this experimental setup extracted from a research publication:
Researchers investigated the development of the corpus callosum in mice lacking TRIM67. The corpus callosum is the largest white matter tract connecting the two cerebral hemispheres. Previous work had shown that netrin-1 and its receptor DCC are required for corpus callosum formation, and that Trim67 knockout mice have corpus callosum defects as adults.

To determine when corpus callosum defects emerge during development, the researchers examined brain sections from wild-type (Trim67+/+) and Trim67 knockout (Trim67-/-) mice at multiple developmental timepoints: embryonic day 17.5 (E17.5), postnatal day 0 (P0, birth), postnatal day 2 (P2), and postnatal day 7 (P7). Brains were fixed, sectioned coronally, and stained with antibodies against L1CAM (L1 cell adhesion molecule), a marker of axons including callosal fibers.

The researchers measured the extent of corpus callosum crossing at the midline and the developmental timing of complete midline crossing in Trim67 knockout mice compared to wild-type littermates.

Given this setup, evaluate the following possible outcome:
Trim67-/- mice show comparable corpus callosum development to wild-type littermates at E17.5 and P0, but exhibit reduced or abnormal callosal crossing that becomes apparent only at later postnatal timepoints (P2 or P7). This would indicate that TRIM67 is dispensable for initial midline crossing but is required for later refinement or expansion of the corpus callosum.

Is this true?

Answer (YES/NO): NO